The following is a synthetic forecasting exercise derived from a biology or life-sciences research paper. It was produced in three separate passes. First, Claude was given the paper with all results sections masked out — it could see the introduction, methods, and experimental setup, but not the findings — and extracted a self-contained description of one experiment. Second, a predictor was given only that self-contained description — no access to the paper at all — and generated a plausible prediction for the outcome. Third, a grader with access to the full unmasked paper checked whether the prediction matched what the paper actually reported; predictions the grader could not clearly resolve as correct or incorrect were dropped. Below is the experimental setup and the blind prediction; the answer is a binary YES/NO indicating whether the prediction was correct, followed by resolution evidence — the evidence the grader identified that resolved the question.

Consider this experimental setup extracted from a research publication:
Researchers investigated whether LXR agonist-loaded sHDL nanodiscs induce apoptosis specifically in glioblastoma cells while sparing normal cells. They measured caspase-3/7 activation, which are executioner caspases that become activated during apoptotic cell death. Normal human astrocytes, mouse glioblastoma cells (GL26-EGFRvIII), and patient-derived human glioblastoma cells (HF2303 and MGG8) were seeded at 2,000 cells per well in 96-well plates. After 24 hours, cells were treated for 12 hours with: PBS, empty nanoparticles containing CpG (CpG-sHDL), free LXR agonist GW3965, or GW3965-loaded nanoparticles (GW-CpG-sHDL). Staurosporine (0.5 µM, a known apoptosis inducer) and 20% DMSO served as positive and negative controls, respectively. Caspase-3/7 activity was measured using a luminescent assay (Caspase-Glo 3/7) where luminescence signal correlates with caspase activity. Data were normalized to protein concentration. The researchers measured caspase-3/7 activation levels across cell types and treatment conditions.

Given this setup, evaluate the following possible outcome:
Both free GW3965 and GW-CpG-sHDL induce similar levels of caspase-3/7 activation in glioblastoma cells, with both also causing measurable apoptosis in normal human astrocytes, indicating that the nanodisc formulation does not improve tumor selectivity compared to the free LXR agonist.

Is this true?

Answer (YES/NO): NO